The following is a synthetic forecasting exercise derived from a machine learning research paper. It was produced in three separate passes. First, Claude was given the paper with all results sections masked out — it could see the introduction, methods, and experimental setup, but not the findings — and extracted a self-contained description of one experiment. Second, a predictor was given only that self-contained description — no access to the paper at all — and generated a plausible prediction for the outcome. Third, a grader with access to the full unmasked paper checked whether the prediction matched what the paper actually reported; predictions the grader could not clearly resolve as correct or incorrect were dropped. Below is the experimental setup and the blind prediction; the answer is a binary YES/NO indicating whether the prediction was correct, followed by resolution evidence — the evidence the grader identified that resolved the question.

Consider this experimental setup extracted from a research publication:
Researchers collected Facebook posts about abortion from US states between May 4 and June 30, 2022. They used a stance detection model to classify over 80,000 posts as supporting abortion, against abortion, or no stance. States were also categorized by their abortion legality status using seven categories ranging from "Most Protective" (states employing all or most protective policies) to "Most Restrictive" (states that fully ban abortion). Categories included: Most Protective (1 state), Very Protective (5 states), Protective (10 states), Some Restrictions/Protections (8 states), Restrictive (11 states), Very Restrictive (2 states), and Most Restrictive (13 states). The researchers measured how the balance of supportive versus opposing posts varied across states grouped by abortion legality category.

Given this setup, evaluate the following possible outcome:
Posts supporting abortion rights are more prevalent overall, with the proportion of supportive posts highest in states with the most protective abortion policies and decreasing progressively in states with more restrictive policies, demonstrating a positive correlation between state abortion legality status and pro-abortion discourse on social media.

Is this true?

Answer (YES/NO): NO